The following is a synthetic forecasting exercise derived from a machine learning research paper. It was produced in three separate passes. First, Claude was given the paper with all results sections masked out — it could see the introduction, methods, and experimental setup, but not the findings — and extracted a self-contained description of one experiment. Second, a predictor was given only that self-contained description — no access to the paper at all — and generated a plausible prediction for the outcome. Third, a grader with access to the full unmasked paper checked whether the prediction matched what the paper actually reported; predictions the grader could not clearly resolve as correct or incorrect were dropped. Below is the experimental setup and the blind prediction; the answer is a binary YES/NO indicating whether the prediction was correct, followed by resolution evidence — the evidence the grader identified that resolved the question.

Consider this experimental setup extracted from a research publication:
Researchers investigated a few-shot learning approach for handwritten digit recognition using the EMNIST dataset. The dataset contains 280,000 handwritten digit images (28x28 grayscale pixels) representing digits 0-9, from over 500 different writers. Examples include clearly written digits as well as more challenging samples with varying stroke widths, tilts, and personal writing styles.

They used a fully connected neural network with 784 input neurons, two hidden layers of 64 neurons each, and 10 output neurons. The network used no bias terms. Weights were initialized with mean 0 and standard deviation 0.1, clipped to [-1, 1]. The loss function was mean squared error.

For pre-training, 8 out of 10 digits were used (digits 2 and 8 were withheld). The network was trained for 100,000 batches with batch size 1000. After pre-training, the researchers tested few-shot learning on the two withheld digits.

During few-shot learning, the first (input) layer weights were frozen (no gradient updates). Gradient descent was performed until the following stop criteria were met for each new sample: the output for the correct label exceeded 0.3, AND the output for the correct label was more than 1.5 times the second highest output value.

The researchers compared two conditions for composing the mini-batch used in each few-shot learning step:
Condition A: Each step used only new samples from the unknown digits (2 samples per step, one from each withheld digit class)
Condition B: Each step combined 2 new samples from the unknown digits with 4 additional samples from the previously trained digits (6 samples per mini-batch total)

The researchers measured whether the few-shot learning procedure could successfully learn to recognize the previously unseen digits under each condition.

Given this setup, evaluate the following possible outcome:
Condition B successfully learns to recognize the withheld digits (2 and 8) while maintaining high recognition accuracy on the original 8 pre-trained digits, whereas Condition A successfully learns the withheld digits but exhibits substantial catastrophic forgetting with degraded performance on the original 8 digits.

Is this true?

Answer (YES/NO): YES